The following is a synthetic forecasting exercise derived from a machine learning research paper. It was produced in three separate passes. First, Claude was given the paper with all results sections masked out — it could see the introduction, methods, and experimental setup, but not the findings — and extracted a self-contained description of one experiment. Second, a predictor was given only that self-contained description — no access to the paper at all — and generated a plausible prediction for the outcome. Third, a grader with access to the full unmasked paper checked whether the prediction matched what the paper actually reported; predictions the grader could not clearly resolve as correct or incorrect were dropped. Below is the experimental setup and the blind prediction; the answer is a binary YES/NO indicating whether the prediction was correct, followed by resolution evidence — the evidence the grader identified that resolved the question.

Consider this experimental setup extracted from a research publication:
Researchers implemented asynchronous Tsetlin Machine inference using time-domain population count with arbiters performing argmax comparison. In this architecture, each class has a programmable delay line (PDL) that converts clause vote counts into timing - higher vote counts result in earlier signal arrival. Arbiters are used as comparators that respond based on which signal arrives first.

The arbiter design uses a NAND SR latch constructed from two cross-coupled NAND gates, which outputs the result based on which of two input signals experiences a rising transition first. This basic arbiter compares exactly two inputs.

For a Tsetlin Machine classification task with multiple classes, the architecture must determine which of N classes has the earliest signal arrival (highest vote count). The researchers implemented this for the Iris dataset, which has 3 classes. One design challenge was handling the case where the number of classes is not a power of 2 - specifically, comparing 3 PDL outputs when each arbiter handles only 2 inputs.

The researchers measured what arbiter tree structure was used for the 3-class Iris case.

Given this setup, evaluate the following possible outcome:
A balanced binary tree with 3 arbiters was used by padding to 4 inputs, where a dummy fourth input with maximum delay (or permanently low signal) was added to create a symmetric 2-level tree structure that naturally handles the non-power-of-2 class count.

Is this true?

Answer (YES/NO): YES